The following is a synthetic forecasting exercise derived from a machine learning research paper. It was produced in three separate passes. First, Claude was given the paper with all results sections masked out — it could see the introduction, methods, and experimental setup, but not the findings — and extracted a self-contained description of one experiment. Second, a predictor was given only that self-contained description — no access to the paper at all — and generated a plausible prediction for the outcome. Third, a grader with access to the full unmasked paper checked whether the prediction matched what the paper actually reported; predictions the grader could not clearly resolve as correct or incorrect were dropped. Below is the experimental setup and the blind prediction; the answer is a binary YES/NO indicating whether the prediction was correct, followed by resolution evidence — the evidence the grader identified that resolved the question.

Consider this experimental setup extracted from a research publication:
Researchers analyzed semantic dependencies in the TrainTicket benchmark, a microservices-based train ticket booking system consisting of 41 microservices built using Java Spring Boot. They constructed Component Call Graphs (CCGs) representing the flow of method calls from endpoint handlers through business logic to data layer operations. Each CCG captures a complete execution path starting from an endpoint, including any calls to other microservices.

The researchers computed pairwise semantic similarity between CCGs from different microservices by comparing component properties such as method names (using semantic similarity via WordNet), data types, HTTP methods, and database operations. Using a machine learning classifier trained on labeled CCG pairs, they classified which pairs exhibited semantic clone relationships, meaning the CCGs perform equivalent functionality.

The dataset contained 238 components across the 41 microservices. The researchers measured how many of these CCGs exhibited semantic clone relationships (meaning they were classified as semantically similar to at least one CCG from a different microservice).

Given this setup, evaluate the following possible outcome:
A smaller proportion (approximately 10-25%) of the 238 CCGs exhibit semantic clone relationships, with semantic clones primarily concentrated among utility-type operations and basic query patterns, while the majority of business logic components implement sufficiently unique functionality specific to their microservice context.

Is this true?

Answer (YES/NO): NO